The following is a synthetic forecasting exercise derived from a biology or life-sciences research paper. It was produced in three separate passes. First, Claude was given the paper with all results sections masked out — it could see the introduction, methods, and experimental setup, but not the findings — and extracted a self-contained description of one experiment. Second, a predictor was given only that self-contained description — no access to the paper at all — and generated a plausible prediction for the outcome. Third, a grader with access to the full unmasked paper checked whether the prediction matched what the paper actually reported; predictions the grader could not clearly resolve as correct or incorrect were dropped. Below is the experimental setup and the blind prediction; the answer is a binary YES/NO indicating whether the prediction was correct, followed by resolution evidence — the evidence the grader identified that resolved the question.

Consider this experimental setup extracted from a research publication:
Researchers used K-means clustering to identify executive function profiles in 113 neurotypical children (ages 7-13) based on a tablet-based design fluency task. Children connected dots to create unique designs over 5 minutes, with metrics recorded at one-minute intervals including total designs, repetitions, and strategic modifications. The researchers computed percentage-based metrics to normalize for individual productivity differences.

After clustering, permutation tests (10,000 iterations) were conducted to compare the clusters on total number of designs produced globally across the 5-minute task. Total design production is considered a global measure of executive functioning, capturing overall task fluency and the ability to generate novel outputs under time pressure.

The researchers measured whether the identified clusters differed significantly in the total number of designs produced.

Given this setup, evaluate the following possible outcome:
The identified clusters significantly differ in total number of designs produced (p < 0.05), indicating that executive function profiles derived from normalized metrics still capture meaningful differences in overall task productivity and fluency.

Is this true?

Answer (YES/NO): YES